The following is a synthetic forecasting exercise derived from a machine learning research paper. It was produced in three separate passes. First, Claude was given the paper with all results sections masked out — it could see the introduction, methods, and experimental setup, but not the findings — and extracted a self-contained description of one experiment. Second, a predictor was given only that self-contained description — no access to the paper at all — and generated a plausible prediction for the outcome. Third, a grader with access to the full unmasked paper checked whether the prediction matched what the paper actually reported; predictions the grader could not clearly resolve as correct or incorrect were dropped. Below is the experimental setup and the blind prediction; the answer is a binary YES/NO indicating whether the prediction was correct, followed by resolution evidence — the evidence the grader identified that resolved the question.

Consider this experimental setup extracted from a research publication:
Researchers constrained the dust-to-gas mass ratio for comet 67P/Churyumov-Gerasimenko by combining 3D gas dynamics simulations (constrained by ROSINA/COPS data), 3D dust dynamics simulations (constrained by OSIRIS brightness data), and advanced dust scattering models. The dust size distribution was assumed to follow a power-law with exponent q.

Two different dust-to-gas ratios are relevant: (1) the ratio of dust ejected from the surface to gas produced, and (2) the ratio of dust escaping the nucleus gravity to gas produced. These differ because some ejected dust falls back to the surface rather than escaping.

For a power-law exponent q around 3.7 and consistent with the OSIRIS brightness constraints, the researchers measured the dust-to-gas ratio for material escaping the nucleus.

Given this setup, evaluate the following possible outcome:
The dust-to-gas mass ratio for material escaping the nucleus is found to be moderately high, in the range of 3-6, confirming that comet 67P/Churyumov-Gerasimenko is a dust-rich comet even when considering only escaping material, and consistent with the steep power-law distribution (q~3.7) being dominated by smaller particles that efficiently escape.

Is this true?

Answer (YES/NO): NO